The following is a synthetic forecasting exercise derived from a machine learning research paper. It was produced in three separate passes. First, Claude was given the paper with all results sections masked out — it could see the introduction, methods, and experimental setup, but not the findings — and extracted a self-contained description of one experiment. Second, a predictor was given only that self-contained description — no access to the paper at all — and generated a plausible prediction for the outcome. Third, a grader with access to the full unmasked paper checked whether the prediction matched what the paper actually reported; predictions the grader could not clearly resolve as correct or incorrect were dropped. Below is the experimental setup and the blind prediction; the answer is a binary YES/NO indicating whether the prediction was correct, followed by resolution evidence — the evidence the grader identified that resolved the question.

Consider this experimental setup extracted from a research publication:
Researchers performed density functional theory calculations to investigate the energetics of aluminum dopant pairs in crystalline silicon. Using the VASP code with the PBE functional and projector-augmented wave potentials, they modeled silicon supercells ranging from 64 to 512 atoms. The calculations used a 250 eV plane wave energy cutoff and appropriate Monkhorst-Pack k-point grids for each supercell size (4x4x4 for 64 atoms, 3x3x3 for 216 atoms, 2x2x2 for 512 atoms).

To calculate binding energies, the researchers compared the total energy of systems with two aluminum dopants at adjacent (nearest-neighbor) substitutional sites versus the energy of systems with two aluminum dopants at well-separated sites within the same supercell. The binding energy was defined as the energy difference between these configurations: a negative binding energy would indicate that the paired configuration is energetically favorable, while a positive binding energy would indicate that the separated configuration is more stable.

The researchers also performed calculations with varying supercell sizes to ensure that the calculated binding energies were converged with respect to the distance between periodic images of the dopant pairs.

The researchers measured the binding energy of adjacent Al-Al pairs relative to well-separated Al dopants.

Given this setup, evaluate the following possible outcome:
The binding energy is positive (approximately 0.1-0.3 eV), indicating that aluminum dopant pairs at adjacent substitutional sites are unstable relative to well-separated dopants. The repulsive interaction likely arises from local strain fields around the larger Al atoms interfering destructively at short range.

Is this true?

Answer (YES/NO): NO